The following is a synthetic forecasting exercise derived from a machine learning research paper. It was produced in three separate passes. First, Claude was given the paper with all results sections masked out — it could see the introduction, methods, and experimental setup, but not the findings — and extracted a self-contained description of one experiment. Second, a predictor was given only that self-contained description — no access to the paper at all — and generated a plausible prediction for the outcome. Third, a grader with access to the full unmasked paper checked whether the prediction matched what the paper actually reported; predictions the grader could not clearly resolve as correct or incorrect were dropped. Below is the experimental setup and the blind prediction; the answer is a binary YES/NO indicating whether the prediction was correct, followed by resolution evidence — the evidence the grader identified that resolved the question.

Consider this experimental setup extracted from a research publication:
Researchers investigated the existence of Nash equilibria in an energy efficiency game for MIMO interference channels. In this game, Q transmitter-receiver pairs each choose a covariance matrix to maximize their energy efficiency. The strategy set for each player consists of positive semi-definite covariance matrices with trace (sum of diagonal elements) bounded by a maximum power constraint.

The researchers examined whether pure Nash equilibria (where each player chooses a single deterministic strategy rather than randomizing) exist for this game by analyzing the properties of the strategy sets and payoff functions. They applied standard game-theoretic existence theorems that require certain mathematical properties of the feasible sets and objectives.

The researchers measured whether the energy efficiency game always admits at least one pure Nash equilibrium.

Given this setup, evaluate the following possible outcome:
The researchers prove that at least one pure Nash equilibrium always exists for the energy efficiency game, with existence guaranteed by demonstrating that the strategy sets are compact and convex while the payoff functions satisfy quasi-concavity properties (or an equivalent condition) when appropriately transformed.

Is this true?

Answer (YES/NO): YES